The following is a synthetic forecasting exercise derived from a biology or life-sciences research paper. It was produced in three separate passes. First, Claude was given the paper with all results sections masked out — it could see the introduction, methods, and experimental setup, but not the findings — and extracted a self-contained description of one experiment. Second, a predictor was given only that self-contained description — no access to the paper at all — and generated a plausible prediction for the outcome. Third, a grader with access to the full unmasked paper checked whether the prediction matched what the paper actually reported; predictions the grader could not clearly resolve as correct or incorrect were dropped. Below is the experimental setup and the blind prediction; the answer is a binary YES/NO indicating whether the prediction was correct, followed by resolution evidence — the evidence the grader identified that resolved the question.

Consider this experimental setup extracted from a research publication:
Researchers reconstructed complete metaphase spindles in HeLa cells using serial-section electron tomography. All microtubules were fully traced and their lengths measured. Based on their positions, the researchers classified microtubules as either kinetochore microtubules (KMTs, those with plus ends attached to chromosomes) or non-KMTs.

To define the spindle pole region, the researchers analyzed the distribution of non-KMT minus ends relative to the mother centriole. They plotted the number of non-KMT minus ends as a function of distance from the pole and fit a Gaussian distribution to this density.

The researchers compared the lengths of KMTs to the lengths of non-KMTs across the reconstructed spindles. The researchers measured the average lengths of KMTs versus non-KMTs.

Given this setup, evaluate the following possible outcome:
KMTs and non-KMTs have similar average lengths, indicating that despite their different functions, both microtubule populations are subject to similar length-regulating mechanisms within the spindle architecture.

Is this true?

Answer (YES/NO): NO